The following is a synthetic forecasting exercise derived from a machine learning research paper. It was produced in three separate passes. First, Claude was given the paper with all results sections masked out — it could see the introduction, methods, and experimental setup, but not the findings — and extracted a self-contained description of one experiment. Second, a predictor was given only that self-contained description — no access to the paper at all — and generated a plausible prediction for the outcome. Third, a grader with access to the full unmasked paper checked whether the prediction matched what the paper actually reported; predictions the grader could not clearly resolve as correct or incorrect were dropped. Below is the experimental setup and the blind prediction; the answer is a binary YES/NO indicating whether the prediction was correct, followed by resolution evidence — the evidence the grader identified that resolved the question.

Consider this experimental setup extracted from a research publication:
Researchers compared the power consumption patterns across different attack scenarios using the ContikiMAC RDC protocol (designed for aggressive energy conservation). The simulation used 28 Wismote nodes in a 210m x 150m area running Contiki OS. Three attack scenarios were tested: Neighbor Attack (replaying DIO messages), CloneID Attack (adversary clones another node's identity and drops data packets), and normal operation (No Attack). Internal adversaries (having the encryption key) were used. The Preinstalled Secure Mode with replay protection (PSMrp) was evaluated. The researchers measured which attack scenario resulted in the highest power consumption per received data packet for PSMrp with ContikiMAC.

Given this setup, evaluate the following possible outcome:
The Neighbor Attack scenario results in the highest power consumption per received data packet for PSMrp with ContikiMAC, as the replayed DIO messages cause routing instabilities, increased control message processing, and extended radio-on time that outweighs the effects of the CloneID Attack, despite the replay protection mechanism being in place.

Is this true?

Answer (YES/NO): NO